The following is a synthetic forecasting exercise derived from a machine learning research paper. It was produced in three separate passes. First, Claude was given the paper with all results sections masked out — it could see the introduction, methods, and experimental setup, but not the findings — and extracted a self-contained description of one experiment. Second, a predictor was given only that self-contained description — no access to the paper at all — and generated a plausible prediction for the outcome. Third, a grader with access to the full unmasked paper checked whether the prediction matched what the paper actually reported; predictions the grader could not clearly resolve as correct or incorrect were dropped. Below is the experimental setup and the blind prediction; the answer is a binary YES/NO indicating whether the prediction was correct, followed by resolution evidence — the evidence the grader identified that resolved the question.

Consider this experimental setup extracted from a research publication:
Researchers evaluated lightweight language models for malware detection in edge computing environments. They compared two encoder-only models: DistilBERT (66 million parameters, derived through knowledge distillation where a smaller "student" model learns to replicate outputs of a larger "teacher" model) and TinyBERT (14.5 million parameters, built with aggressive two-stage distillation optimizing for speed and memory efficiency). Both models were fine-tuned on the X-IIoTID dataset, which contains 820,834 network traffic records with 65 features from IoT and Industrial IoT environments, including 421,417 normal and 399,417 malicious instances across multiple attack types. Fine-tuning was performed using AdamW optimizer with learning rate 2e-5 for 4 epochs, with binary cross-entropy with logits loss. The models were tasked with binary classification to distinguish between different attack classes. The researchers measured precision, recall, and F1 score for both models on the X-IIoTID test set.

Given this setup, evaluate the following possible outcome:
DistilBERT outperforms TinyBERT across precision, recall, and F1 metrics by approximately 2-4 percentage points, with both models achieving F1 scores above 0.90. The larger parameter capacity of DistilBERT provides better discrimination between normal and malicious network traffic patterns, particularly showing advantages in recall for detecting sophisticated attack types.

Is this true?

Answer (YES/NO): NO